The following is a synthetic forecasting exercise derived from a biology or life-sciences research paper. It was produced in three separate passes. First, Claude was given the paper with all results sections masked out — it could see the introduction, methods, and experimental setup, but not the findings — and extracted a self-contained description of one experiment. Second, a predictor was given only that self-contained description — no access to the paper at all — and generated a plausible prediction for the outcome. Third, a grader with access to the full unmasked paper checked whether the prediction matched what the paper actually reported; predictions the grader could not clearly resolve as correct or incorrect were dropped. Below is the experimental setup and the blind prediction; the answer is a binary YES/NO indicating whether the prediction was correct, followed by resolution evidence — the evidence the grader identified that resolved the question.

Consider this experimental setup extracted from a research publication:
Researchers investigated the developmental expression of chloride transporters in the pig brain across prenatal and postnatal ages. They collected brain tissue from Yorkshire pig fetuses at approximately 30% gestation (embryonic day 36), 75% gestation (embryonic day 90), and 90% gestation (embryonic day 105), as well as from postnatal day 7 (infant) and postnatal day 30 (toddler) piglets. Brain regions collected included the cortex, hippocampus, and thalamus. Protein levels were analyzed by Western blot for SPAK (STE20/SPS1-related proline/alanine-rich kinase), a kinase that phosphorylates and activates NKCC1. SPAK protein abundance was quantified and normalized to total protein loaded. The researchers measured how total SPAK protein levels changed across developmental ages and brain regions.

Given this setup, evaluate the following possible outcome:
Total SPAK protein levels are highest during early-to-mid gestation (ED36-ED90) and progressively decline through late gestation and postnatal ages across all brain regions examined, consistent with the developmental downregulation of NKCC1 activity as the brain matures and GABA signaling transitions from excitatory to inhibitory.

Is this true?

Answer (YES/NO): NO